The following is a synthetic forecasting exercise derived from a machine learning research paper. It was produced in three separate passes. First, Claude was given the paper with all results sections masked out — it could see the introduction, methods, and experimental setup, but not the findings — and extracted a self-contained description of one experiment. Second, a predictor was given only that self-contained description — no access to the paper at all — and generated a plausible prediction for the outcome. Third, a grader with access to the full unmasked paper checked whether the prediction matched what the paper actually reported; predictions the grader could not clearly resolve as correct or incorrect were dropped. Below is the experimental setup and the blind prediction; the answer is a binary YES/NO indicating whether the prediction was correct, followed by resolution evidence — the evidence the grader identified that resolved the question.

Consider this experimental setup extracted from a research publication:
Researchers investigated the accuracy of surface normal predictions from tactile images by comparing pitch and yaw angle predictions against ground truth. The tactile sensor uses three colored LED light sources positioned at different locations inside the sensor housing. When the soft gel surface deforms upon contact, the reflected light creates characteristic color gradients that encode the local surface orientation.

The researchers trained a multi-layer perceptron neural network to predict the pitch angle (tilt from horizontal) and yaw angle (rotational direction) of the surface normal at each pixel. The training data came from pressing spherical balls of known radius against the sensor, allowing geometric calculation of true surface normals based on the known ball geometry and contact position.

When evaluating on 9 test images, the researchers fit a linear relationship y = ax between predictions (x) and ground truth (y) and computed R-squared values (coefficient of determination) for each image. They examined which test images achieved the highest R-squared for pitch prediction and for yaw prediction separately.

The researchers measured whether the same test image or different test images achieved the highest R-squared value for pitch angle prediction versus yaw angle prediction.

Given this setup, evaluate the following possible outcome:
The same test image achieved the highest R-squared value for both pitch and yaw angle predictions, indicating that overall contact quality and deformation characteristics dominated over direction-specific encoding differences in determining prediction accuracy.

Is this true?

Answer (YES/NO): YES